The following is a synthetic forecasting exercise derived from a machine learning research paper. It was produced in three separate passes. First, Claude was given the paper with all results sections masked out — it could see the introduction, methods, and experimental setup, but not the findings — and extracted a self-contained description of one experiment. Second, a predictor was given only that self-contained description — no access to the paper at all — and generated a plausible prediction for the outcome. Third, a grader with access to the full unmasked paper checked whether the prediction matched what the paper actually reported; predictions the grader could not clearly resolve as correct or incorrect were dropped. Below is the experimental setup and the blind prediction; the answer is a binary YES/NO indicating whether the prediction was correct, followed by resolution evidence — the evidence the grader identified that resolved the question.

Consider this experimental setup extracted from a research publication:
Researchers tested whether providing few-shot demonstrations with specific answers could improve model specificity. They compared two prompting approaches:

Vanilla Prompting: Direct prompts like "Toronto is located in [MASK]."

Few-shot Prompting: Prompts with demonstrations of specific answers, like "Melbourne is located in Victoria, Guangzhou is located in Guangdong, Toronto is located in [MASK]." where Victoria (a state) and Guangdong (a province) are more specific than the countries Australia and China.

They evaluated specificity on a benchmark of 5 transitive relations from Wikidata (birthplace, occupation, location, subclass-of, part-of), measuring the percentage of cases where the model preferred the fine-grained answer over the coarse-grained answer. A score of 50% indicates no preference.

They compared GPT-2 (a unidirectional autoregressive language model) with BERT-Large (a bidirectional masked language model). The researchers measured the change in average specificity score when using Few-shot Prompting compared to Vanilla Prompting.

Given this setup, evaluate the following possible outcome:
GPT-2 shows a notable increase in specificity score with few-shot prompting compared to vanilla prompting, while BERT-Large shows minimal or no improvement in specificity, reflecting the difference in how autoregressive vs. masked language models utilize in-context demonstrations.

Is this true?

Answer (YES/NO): YES